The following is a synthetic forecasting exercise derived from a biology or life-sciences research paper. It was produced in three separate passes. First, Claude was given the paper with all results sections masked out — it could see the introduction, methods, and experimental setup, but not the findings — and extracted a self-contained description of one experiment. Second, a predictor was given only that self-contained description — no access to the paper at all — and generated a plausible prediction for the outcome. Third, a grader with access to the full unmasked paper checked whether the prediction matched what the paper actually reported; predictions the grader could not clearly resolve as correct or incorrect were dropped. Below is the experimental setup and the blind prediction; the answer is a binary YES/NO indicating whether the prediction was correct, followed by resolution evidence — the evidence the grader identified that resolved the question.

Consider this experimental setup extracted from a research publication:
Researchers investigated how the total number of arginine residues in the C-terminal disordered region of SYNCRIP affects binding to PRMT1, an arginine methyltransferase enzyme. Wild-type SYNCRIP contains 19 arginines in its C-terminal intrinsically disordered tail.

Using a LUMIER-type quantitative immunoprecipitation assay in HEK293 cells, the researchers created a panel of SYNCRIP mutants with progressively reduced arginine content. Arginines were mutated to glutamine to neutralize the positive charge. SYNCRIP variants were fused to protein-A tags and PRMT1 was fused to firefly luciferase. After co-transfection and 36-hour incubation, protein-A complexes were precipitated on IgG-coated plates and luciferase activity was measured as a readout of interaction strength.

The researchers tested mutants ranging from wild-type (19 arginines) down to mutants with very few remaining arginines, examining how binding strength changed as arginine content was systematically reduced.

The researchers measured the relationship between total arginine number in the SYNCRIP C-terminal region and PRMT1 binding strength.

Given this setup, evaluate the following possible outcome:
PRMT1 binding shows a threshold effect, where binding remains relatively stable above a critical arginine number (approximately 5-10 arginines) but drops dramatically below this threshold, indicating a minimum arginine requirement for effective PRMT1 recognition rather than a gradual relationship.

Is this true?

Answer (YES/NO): NO